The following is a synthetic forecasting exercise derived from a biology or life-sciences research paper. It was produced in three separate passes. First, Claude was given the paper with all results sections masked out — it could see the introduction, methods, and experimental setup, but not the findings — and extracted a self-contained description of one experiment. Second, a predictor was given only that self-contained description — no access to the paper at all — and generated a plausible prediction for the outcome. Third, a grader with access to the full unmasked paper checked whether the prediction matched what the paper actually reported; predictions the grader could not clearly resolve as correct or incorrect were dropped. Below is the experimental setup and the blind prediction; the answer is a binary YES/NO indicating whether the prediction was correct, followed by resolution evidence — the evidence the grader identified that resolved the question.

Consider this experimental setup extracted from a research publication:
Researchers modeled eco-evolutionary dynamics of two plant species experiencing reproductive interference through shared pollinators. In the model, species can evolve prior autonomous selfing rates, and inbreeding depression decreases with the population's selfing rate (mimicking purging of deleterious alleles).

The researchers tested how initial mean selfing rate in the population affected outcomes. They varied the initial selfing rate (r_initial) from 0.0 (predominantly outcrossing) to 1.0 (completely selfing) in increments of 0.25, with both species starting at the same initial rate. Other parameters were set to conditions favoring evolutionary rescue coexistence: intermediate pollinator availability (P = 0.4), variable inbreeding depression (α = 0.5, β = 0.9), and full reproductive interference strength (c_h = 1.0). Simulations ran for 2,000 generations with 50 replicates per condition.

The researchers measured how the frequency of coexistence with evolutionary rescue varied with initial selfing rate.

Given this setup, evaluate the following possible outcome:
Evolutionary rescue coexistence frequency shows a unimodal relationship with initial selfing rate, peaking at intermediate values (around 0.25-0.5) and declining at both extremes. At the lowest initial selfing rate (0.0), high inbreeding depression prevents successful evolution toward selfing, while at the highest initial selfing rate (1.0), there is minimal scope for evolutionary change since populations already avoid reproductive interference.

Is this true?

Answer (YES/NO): NO